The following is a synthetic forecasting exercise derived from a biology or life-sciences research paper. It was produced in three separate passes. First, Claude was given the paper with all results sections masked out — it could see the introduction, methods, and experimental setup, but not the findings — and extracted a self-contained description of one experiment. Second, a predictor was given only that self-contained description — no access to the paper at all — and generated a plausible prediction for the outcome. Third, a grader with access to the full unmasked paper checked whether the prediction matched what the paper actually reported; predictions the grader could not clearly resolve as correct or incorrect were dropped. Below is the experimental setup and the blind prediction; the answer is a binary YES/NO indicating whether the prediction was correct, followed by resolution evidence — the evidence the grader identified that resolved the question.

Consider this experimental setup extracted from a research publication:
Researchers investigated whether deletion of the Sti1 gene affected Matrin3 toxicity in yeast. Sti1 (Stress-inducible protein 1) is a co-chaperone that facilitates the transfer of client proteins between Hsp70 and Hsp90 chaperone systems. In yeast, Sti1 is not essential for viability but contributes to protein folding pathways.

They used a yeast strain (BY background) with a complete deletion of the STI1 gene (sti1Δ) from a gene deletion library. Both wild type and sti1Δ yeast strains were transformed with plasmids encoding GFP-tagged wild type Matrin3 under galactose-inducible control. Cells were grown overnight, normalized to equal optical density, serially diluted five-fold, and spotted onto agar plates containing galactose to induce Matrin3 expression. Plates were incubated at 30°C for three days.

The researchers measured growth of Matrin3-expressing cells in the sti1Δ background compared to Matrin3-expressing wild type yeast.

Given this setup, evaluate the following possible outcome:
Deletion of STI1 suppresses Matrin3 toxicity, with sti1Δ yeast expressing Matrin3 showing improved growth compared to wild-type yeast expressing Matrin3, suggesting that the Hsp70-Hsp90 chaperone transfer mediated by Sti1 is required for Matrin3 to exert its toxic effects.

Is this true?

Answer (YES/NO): NO